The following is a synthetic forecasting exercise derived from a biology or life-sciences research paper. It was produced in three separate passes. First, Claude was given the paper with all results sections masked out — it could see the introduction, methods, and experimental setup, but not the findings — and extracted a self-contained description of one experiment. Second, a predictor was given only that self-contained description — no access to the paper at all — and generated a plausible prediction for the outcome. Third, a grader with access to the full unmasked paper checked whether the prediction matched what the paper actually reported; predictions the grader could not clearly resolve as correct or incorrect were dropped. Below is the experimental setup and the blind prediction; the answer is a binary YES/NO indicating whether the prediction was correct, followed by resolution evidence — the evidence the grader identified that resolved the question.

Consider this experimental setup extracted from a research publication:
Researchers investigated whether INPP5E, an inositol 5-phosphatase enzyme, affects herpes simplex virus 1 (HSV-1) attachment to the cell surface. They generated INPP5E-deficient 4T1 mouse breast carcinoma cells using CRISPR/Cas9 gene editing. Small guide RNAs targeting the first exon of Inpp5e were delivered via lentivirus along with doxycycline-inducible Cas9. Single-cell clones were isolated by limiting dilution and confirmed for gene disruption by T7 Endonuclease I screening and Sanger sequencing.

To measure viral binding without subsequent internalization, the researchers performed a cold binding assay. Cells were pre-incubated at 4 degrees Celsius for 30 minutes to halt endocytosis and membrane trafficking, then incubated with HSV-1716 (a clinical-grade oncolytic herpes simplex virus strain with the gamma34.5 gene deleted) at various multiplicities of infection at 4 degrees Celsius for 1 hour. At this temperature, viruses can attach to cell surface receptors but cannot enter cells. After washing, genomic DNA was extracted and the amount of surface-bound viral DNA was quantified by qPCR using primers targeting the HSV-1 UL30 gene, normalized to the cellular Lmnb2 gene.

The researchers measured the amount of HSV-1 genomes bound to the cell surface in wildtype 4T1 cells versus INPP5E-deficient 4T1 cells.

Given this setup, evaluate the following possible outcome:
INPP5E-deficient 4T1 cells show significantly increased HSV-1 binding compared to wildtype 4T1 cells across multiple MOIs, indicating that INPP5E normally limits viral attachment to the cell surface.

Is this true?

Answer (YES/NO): YES